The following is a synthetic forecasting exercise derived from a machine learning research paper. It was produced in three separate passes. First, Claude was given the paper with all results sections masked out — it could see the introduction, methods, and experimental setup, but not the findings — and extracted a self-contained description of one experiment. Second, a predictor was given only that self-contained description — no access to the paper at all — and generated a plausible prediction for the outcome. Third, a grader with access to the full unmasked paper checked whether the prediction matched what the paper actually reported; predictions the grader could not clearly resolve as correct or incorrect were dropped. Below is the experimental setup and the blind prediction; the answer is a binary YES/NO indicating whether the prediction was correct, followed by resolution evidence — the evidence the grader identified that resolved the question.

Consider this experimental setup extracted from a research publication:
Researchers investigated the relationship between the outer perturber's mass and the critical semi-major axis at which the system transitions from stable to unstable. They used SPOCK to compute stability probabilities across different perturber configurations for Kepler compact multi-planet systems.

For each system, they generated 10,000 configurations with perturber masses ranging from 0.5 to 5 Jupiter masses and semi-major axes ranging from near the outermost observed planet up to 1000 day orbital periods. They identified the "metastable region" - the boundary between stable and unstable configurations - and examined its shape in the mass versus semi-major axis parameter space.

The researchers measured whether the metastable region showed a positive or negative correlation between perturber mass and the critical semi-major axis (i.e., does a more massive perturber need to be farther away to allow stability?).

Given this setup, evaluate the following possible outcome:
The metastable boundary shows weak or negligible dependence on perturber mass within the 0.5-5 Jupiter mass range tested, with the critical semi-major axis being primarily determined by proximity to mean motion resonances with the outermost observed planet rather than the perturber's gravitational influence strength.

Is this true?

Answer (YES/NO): NO